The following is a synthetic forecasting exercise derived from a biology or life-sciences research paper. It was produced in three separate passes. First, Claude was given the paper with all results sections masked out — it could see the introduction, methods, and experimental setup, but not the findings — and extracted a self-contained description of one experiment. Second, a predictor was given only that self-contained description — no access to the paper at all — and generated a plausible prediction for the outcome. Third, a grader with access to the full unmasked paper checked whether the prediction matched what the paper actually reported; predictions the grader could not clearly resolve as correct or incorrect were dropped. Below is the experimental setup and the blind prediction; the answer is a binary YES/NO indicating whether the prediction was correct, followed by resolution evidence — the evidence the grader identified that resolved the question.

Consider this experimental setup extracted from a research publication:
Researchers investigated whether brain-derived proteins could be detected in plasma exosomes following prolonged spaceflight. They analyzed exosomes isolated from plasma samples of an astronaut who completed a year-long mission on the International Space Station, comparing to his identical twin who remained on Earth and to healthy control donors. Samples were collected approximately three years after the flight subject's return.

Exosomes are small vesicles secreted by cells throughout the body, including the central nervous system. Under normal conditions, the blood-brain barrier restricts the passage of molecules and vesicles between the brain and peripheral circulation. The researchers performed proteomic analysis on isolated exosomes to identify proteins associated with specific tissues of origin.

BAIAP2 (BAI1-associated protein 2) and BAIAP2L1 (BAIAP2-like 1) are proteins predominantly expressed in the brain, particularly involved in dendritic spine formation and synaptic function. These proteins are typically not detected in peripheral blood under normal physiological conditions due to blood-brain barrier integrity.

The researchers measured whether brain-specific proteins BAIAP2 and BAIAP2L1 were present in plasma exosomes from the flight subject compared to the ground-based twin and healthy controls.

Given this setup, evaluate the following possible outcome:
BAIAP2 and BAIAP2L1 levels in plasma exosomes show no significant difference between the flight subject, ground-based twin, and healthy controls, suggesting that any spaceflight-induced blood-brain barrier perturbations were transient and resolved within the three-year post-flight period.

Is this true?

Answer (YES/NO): NO